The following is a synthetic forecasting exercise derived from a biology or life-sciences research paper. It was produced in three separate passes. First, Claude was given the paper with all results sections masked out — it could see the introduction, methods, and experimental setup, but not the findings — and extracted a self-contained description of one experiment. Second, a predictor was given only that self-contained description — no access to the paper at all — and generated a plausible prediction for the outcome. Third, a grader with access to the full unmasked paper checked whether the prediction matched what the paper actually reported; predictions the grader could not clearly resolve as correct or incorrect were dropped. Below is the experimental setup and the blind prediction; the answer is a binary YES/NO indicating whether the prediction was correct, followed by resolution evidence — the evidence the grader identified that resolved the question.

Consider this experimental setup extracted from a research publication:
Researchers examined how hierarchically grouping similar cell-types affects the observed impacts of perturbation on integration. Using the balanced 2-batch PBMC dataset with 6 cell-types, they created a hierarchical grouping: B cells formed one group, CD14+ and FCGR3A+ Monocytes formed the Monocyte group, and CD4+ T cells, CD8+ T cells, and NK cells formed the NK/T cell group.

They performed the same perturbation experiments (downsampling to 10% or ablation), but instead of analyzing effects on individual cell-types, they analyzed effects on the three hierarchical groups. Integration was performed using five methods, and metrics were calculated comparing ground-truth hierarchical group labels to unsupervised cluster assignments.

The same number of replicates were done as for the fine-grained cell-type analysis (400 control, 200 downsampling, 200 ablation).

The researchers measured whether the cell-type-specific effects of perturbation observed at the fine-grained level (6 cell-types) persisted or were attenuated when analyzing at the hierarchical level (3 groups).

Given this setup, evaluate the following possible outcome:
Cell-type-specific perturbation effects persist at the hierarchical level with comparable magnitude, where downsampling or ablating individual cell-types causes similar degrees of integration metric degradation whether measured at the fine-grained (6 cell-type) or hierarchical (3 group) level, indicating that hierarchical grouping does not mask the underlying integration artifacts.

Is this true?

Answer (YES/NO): NO